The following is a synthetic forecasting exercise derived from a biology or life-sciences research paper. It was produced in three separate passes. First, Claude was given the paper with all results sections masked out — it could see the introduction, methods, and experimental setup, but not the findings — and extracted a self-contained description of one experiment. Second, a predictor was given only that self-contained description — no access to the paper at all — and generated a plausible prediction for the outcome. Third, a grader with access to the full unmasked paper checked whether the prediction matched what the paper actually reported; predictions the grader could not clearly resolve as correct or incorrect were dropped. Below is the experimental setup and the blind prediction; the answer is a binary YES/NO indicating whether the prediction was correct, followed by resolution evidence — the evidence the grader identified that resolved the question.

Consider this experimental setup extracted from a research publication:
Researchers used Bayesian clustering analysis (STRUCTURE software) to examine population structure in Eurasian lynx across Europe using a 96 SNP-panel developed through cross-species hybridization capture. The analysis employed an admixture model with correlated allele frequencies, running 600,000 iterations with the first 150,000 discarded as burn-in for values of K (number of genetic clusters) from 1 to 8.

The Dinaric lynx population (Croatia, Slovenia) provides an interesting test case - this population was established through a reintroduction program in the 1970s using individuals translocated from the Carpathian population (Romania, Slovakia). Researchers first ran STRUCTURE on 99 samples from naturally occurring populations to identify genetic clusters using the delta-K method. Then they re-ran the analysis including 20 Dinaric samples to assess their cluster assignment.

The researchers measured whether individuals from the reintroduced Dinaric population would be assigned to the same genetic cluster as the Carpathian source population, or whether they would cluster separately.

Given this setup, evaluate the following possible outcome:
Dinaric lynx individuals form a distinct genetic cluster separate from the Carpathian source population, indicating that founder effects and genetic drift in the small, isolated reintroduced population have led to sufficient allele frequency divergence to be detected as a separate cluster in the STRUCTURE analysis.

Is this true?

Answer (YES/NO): NO